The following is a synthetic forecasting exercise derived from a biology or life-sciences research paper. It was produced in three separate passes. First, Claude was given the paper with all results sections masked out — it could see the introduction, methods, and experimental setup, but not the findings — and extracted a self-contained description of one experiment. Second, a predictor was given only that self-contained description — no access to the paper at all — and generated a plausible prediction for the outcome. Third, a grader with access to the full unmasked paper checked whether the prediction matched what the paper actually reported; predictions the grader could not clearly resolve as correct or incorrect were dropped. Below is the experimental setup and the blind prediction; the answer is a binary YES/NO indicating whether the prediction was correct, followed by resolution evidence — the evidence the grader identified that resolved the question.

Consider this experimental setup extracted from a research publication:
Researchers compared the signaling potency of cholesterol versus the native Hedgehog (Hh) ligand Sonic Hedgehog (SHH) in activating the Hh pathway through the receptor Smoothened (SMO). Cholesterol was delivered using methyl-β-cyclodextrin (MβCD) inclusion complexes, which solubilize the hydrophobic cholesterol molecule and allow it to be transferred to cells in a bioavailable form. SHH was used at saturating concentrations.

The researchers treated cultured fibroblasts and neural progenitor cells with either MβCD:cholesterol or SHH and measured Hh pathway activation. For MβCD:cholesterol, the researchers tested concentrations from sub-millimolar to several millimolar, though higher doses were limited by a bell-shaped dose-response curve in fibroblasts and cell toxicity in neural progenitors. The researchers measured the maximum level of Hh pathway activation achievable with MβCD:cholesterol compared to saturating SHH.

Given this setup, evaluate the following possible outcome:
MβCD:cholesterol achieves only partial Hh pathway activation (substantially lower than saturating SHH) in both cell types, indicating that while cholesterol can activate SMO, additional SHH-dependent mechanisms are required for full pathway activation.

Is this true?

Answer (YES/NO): NO